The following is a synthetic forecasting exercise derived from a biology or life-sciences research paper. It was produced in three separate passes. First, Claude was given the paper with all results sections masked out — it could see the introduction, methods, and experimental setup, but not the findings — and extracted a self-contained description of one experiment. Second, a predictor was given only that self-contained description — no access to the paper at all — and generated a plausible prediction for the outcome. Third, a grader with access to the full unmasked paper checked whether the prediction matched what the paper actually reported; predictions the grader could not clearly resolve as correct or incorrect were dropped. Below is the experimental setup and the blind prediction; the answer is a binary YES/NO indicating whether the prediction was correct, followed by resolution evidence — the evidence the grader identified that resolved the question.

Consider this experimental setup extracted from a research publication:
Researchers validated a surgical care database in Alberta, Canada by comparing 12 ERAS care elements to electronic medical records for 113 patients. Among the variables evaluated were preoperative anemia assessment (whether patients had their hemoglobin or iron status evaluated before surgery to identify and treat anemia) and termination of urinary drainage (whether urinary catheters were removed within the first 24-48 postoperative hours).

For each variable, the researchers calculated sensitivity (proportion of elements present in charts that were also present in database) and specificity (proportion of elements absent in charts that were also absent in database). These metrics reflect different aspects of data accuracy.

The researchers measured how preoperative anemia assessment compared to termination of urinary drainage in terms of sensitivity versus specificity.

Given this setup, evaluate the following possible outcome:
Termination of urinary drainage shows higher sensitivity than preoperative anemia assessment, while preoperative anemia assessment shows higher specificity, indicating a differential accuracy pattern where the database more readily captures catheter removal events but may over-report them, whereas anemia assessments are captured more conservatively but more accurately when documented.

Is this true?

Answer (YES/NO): YES